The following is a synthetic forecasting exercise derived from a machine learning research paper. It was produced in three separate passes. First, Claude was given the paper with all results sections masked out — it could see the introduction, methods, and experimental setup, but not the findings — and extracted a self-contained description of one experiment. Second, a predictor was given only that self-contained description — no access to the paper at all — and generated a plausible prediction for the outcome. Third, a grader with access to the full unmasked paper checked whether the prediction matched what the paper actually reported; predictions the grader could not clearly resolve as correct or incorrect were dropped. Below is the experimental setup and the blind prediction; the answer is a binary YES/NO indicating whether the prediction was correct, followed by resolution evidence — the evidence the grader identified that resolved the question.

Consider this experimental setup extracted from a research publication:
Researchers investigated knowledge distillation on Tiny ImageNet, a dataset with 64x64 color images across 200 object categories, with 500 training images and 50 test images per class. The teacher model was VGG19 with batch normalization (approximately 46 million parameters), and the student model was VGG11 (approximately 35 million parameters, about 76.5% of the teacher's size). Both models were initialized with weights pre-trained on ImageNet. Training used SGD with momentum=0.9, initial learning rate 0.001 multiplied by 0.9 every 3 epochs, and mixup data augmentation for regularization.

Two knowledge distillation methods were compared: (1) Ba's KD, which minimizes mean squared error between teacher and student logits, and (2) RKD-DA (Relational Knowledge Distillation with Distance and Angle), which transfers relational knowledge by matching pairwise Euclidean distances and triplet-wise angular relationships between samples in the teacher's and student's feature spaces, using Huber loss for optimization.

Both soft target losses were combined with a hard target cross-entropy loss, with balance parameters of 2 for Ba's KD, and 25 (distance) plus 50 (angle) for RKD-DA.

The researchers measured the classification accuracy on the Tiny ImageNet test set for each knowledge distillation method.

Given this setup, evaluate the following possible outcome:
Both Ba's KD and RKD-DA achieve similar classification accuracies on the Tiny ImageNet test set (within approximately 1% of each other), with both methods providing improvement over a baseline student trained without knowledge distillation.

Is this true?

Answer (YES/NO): YES